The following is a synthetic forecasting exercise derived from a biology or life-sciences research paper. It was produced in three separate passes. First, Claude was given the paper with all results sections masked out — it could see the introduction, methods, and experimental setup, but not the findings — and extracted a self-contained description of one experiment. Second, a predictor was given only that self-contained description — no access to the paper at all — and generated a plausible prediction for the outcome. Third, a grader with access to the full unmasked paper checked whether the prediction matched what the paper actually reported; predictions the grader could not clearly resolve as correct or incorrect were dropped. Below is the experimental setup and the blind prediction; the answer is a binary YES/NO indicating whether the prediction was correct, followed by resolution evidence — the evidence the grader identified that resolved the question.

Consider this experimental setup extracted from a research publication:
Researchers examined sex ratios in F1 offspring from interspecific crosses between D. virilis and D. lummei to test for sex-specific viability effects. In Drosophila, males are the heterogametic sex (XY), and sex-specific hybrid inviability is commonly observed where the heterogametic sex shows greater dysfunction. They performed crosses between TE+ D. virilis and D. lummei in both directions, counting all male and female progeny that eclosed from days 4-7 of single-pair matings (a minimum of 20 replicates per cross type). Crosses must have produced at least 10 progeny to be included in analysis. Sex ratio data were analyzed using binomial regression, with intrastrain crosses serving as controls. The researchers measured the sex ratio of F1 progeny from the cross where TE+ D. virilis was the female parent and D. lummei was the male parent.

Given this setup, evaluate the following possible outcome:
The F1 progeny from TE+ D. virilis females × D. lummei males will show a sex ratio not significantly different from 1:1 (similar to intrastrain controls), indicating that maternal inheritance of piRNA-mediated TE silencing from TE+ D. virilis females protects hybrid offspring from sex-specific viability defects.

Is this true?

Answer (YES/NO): NO